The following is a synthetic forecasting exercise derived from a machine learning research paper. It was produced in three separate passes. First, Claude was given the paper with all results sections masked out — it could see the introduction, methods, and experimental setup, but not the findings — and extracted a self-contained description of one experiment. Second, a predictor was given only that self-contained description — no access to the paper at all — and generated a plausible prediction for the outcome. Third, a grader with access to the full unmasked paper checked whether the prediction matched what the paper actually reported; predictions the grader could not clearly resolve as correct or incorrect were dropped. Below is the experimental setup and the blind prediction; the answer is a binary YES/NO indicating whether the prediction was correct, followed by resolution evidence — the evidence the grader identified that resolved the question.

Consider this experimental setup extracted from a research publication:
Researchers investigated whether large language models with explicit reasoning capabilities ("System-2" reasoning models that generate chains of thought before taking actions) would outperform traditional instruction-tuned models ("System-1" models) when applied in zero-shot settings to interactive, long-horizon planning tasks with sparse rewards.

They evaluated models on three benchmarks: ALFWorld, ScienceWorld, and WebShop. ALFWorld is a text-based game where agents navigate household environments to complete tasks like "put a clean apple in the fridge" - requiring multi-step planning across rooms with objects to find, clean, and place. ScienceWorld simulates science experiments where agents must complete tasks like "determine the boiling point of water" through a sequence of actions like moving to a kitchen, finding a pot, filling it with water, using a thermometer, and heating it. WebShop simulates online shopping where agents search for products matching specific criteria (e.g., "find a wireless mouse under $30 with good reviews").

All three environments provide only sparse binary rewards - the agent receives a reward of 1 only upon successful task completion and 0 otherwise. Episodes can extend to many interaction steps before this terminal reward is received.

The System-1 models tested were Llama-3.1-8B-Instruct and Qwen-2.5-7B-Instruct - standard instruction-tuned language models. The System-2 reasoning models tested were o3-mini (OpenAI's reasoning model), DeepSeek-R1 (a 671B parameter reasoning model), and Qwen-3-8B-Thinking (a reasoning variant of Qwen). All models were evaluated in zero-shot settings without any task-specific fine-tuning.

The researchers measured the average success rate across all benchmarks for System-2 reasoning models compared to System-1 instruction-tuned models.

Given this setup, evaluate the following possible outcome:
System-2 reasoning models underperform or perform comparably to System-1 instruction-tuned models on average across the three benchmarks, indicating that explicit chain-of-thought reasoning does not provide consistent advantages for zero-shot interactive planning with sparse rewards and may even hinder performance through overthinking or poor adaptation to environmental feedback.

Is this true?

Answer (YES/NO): YES